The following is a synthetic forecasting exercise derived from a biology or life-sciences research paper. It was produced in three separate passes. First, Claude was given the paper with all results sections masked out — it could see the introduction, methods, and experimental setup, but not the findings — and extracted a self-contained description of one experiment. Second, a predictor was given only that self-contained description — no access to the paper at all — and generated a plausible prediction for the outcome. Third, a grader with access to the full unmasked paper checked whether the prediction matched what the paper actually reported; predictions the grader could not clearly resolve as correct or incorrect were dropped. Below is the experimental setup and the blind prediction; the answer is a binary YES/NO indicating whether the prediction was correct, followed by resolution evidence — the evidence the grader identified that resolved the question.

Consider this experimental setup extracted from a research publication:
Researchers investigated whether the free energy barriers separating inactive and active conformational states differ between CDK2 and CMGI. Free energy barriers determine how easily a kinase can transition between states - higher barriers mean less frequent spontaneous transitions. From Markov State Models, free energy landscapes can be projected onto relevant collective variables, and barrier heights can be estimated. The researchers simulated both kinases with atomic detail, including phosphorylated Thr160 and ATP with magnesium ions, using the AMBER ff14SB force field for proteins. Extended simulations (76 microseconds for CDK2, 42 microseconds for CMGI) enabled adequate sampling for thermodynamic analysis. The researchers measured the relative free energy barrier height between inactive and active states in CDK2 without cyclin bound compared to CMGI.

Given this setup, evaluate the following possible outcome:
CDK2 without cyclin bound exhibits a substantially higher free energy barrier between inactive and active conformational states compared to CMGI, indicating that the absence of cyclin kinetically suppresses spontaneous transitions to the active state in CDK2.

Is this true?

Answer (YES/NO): YES